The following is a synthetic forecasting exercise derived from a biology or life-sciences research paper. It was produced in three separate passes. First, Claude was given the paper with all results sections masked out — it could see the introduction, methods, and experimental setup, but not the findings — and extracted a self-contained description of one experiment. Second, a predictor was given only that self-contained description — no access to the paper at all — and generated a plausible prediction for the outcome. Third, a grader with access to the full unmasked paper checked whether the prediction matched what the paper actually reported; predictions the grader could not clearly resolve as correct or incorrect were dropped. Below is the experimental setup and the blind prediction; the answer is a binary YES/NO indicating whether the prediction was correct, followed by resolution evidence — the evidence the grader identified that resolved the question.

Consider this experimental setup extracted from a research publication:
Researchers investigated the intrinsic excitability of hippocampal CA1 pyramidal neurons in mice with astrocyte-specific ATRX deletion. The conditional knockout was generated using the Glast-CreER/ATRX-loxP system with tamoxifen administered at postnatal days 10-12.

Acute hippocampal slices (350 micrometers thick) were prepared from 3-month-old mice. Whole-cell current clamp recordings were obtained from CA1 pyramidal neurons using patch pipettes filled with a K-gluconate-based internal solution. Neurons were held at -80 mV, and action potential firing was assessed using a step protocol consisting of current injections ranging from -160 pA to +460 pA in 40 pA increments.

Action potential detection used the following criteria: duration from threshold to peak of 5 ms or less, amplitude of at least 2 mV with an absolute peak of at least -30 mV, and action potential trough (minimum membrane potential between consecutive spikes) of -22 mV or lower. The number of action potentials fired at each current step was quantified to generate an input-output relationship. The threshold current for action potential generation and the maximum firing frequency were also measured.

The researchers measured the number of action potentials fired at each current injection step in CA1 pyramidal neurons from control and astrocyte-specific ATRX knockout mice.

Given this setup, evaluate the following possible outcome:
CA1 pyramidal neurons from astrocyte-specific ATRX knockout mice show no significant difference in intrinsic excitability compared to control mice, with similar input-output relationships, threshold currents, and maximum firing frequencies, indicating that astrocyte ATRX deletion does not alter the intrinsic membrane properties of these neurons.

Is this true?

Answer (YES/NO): NO